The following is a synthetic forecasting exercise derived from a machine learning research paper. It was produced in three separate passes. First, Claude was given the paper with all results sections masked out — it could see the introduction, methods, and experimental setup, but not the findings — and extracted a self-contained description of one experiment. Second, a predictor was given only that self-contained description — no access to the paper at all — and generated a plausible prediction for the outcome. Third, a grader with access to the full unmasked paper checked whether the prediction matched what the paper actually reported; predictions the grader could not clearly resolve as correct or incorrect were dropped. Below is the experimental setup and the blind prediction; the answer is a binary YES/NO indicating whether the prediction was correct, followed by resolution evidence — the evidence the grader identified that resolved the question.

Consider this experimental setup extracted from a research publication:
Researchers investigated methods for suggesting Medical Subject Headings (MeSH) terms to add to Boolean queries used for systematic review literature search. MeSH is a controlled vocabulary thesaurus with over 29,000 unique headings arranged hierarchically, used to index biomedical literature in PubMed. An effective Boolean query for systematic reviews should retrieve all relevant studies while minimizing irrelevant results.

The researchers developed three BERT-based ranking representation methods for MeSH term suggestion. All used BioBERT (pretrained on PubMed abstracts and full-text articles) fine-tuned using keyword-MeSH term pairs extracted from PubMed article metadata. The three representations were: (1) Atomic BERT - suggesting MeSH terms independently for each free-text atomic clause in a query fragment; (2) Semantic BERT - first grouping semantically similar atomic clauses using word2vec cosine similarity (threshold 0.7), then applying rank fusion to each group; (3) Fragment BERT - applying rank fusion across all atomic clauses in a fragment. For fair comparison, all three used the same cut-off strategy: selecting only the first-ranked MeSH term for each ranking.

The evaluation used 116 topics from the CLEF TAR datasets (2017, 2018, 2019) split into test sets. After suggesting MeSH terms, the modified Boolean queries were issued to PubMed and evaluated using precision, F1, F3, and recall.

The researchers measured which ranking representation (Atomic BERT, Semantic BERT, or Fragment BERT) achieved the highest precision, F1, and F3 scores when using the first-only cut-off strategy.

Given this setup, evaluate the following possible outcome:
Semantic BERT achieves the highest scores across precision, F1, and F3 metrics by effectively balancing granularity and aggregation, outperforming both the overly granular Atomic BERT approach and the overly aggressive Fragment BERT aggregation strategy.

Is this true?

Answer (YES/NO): NO